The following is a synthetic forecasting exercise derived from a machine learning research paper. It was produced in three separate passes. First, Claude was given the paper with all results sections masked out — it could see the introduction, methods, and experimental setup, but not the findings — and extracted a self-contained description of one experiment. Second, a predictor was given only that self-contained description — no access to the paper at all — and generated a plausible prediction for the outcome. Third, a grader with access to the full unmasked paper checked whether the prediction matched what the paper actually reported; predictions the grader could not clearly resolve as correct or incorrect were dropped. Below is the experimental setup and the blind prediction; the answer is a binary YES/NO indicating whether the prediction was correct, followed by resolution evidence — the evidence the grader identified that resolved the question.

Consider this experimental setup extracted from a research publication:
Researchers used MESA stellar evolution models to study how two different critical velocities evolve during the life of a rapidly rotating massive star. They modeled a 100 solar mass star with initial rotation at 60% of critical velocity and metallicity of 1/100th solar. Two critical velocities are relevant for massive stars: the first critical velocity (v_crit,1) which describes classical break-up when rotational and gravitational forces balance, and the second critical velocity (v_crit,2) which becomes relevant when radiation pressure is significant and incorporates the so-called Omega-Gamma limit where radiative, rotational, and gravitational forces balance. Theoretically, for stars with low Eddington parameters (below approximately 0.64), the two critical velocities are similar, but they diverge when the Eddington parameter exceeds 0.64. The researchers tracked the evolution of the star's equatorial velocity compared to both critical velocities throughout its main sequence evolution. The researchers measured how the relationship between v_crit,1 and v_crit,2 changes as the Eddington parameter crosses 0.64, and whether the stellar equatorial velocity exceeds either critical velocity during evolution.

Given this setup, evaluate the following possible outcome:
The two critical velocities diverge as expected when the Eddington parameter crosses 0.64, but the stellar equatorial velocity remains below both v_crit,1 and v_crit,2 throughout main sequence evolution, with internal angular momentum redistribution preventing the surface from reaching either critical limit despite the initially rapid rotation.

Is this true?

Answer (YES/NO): NO